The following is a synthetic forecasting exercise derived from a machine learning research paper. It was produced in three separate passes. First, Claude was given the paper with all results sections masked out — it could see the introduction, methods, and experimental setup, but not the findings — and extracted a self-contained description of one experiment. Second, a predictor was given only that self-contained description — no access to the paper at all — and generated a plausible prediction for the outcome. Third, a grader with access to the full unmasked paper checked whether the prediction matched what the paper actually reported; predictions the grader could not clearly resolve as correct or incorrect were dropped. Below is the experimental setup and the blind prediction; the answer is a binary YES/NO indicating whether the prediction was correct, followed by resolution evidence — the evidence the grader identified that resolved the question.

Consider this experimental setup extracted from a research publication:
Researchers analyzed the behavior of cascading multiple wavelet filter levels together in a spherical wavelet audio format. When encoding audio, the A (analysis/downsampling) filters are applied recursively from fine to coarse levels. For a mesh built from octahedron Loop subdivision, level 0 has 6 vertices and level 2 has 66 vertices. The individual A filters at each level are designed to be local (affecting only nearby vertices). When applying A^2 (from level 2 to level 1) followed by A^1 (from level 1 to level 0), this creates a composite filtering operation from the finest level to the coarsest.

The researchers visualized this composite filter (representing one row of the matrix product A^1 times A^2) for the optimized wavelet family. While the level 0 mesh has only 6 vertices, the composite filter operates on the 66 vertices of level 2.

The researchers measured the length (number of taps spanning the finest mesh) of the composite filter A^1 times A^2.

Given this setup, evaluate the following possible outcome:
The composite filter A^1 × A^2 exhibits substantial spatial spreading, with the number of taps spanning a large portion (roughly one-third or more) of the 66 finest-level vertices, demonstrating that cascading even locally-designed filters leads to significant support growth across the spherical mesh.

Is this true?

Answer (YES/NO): YES